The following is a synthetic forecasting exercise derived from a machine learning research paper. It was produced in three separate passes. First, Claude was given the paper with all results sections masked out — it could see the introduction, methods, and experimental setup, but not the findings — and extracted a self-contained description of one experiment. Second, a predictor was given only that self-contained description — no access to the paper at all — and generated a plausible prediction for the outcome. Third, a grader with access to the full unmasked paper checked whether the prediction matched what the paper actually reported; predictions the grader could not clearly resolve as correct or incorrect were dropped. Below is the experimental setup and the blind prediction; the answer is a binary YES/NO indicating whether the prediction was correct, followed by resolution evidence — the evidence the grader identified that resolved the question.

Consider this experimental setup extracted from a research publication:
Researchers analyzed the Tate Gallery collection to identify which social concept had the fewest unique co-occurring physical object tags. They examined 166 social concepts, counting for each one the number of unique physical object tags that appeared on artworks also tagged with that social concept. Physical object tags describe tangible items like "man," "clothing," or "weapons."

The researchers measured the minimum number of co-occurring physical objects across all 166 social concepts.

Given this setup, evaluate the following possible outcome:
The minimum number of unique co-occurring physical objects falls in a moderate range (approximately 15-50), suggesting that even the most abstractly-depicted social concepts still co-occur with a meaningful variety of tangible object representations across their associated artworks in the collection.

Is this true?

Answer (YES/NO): NO